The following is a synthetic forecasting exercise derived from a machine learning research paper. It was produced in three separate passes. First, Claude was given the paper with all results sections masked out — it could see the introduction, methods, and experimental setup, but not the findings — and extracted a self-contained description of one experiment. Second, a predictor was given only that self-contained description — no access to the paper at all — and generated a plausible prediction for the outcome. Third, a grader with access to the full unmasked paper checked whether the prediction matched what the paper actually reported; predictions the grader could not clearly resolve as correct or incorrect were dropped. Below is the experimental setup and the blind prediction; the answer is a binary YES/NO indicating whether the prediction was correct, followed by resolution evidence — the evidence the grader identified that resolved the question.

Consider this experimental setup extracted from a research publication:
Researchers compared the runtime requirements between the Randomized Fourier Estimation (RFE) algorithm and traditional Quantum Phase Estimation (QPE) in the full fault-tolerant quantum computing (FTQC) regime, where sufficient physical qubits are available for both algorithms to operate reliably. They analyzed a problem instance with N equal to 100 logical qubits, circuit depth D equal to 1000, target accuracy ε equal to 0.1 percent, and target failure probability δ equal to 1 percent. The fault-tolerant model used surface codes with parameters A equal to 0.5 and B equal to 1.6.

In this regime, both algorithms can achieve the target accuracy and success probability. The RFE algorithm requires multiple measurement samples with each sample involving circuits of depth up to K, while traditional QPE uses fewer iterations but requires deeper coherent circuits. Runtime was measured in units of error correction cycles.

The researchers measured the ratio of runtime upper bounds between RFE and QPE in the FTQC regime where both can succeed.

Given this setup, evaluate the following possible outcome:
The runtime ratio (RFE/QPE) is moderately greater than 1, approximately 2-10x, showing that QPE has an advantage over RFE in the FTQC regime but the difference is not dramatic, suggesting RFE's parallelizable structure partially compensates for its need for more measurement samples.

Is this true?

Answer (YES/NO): NO